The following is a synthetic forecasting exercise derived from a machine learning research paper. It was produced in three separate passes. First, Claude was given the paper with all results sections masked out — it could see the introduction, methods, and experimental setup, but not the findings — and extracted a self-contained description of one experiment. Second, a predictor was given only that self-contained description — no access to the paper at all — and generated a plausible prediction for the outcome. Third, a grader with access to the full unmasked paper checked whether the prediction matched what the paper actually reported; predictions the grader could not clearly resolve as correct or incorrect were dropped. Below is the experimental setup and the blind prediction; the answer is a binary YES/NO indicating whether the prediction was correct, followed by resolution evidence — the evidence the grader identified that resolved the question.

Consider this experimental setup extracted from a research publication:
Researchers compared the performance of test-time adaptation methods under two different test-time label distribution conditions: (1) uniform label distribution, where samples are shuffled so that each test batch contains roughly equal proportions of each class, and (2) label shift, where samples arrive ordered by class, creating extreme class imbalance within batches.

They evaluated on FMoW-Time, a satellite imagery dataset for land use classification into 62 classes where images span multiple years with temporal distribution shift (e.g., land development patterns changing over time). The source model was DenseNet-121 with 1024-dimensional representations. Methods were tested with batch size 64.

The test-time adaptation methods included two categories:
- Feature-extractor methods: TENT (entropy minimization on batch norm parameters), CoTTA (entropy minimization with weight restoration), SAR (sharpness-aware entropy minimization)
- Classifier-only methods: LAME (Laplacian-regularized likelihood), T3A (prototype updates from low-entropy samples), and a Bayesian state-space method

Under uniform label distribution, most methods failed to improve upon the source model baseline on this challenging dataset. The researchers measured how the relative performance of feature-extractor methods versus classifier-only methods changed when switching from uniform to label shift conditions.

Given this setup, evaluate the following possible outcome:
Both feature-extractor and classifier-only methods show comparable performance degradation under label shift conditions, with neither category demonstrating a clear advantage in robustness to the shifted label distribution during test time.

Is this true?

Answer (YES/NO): NO